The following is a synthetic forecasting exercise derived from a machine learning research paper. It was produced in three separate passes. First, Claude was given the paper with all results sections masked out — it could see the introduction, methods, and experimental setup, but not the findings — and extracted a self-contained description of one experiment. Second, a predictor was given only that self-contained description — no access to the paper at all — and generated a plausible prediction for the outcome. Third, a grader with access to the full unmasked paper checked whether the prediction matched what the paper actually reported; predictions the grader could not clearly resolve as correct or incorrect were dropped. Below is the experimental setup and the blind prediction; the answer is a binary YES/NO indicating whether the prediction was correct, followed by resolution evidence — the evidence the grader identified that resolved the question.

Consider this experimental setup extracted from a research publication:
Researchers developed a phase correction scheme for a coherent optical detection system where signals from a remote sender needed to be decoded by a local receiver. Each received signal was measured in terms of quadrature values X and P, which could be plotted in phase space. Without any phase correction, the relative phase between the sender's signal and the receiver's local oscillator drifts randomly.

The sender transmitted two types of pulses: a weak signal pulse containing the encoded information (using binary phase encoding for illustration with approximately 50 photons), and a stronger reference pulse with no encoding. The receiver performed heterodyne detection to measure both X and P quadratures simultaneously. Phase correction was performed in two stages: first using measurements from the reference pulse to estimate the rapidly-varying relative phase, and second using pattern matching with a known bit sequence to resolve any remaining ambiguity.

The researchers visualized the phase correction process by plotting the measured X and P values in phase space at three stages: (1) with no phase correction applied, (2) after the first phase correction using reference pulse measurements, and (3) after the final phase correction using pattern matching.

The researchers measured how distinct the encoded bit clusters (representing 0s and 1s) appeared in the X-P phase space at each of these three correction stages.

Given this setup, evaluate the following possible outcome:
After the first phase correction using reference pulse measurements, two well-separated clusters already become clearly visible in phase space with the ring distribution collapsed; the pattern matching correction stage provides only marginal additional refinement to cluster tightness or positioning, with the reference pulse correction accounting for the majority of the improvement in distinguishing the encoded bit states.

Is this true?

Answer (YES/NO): NO